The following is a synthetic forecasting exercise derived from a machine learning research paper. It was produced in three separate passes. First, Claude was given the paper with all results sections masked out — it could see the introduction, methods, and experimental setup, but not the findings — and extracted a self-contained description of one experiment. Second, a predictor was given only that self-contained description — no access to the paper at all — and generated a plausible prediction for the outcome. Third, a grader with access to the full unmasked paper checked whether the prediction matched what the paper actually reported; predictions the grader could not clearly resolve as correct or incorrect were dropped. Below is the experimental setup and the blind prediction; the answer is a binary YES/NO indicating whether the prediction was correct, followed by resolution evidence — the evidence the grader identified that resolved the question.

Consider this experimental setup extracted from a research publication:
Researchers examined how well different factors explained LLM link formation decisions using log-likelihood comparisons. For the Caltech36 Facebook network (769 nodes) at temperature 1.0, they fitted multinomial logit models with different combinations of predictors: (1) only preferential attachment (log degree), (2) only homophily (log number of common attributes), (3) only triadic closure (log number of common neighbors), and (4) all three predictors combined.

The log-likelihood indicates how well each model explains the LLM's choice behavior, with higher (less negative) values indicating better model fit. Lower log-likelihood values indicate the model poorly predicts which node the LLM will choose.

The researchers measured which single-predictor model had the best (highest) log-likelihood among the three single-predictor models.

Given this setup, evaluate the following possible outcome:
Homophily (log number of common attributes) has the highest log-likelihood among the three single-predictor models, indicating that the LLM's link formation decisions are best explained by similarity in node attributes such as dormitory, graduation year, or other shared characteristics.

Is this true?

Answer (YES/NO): NO